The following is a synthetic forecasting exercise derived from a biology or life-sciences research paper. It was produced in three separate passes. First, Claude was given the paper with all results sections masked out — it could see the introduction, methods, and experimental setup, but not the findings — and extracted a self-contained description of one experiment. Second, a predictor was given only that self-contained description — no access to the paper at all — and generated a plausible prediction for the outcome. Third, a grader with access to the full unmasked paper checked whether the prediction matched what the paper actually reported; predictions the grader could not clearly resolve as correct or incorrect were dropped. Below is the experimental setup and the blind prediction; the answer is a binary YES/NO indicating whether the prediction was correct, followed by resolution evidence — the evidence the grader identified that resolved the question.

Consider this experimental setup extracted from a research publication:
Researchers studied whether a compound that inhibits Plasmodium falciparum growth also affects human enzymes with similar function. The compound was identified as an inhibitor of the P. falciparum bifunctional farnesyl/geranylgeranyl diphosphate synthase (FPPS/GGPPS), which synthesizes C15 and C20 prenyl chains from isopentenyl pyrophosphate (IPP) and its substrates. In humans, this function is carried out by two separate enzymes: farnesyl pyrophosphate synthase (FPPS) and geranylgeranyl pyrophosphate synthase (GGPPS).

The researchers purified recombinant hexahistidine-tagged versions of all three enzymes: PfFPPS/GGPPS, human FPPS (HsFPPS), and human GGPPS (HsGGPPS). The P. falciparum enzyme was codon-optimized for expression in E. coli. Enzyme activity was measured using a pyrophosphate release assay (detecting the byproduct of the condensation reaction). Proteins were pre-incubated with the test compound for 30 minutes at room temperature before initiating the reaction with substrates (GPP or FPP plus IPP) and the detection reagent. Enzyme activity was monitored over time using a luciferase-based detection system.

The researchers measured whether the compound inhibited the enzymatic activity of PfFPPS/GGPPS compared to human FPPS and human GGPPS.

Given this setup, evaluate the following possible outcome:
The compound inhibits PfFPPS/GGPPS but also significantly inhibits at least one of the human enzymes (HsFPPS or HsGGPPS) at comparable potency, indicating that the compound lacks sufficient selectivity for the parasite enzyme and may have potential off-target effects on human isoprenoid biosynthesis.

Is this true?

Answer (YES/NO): NO